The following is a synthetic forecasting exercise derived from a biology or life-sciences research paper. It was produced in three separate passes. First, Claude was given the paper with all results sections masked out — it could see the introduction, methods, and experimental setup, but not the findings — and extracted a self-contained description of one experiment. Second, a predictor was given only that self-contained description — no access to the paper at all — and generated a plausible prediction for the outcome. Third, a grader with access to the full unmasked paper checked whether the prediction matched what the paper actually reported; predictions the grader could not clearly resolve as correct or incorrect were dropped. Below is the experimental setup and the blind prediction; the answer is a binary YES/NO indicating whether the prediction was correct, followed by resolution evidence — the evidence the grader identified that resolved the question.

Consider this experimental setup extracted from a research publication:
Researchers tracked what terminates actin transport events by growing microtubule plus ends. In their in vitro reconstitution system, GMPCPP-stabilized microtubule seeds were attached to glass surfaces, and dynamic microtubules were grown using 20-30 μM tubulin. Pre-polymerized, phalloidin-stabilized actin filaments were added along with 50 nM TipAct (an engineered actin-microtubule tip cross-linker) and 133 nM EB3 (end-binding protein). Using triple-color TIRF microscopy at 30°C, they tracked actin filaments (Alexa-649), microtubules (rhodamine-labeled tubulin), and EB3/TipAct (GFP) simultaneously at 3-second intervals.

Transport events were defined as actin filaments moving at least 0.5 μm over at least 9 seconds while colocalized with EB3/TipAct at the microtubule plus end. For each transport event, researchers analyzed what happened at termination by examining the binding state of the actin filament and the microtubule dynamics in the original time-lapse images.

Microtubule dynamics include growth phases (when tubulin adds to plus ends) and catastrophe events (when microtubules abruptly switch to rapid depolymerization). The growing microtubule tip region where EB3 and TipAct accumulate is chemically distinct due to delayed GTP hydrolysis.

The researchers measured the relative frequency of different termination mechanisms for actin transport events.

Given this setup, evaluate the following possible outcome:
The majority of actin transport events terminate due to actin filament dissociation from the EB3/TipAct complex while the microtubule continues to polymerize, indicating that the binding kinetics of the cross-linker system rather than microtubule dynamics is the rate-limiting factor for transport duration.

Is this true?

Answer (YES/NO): NO